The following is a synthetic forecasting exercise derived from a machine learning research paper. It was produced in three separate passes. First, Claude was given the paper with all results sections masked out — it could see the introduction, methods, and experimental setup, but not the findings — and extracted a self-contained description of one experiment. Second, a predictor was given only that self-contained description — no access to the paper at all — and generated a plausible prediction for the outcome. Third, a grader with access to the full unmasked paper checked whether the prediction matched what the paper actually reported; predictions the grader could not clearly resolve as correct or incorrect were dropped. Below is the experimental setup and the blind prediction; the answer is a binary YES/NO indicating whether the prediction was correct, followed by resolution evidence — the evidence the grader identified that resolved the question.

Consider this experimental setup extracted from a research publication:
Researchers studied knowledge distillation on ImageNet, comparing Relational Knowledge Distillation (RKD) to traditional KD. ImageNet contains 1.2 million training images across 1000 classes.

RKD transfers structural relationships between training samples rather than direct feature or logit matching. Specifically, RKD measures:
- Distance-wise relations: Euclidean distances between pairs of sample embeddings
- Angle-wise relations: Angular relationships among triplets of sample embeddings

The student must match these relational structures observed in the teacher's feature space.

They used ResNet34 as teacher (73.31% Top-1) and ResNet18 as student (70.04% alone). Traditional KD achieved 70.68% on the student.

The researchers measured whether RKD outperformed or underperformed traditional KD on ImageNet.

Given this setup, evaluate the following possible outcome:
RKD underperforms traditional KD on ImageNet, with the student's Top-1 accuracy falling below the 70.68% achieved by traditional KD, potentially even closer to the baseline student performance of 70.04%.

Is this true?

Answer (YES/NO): NO